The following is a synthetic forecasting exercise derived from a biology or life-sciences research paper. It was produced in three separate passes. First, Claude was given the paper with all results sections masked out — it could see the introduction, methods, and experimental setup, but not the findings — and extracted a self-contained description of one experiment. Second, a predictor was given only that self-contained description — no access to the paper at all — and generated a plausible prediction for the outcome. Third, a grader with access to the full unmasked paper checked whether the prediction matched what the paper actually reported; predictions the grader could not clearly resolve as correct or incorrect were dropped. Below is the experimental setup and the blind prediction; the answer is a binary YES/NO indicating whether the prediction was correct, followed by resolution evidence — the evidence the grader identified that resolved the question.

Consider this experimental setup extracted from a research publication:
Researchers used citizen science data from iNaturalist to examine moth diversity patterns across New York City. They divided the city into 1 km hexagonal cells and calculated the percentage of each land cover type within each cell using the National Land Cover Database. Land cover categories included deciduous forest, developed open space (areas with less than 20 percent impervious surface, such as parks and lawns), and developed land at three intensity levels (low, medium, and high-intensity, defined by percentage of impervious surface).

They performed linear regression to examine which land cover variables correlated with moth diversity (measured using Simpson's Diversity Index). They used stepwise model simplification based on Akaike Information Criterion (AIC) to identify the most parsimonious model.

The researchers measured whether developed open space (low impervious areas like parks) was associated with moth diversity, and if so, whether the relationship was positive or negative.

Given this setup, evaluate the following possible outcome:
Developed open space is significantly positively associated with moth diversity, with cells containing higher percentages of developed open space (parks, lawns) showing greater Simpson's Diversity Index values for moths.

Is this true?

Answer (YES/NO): YES